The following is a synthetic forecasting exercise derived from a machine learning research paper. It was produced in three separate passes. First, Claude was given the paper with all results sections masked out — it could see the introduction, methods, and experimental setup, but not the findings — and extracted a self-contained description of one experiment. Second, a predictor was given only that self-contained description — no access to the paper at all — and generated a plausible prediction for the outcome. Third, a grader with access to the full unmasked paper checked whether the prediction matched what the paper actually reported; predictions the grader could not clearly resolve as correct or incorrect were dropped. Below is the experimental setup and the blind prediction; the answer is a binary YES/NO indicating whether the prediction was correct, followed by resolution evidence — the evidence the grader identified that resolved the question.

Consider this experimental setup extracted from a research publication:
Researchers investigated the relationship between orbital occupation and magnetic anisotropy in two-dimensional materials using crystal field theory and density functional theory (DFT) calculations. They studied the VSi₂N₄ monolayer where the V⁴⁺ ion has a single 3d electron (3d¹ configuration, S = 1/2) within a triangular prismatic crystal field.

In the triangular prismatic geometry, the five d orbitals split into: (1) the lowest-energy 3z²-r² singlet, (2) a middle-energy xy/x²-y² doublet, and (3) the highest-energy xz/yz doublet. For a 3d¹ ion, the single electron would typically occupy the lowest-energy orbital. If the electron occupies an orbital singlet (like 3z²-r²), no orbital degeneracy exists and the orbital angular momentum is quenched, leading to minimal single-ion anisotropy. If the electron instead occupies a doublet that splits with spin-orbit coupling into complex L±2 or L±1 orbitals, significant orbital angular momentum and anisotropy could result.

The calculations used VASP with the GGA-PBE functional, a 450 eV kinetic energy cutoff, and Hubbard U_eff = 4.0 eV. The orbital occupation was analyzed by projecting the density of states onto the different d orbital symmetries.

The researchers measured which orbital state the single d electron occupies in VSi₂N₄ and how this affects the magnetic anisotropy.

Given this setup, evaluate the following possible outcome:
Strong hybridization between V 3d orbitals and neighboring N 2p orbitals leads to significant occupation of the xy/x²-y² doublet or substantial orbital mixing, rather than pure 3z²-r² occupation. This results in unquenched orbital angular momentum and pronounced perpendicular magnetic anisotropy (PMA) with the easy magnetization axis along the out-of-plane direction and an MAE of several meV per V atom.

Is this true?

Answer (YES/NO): NO